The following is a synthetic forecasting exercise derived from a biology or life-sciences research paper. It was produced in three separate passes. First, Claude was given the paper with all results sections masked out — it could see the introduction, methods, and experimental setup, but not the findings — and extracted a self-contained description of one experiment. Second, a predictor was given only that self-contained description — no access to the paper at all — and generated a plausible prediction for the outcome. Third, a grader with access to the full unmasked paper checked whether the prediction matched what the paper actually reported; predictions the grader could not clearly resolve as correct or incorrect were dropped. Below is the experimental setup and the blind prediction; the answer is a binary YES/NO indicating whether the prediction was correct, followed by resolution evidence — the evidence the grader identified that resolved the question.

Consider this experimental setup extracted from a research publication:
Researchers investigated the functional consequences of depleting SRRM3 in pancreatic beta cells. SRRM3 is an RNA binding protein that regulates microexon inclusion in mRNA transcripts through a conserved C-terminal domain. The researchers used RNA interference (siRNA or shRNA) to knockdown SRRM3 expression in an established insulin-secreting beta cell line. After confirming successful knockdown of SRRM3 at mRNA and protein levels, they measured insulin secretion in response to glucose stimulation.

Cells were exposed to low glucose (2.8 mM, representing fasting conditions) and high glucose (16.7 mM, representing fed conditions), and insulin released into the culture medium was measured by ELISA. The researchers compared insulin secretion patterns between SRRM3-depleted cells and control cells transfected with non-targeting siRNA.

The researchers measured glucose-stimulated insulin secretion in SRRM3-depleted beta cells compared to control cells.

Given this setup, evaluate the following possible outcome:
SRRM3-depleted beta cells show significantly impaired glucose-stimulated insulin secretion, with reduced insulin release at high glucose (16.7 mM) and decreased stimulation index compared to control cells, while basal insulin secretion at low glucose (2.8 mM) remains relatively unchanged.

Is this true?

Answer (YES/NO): NO